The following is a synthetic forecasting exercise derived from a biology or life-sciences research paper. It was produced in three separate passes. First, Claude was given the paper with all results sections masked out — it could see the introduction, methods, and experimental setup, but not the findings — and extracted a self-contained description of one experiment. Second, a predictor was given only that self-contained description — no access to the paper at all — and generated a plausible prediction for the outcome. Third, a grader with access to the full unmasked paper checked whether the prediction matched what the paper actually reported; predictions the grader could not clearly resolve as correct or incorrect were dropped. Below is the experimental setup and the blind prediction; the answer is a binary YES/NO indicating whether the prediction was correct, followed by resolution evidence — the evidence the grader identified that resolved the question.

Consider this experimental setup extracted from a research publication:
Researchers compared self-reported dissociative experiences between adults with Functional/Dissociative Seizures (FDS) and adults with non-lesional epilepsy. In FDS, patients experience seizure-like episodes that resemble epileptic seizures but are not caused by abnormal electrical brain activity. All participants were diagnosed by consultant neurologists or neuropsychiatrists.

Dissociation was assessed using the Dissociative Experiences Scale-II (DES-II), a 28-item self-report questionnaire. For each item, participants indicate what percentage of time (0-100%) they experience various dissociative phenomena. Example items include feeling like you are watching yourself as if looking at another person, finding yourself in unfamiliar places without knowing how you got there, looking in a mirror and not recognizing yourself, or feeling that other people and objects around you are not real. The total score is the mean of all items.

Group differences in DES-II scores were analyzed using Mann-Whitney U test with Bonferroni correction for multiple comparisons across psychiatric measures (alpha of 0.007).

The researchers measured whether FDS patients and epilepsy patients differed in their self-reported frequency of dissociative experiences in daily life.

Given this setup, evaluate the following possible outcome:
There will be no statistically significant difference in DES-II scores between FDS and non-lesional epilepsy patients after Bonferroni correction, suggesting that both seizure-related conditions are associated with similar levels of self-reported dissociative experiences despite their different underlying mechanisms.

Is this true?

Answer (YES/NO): YES